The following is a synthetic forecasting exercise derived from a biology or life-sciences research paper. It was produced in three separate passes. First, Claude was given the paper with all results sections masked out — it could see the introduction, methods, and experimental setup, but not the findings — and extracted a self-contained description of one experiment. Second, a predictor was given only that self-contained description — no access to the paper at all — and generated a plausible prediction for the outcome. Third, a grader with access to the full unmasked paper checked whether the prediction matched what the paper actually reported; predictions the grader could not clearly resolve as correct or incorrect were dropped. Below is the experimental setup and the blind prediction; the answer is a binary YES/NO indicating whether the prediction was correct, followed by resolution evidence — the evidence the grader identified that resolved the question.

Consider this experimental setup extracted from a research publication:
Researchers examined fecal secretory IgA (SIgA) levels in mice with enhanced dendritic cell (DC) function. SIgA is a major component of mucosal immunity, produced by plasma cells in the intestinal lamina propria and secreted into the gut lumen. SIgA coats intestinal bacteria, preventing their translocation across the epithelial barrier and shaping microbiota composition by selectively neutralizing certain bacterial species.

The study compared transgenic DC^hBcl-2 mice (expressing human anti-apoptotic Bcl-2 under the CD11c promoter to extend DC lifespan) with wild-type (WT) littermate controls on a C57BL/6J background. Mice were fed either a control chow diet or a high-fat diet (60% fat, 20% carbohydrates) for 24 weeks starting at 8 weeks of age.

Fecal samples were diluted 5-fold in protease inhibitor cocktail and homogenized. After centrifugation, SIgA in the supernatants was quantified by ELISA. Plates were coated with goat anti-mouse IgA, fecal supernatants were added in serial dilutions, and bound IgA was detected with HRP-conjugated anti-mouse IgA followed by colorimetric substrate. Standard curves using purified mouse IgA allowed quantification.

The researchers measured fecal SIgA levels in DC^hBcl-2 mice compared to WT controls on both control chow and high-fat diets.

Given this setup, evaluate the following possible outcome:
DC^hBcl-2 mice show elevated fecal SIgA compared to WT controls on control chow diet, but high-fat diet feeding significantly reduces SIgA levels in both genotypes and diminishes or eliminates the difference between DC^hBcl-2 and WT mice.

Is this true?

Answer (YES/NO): NO